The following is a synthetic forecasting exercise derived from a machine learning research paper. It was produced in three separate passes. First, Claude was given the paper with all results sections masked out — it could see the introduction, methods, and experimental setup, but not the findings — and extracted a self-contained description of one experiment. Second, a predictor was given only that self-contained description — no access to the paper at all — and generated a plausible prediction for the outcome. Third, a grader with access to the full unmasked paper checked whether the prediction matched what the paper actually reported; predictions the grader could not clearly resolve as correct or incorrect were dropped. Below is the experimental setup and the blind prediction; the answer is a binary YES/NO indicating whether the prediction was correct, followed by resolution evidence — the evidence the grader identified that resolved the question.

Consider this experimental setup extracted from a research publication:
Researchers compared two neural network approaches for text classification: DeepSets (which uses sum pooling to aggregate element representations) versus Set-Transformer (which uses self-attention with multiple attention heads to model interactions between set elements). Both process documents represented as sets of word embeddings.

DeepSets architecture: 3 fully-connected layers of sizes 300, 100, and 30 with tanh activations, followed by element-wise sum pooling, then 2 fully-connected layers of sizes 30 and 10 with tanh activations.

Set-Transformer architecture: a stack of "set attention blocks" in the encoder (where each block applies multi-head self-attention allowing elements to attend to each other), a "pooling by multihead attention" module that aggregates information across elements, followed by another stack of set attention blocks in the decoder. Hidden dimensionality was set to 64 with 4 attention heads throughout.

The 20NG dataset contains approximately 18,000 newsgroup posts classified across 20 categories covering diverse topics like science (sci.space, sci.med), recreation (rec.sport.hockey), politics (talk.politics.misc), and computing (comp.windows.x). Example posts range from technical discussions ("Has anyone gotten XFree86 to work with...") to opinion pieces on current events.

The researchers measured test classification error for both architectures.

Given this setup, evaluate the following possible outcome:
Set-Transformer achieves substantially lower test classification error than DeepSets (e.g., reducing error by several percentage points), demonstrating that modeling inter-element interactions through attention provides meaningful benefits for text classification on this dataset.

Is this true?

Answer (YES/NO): YES